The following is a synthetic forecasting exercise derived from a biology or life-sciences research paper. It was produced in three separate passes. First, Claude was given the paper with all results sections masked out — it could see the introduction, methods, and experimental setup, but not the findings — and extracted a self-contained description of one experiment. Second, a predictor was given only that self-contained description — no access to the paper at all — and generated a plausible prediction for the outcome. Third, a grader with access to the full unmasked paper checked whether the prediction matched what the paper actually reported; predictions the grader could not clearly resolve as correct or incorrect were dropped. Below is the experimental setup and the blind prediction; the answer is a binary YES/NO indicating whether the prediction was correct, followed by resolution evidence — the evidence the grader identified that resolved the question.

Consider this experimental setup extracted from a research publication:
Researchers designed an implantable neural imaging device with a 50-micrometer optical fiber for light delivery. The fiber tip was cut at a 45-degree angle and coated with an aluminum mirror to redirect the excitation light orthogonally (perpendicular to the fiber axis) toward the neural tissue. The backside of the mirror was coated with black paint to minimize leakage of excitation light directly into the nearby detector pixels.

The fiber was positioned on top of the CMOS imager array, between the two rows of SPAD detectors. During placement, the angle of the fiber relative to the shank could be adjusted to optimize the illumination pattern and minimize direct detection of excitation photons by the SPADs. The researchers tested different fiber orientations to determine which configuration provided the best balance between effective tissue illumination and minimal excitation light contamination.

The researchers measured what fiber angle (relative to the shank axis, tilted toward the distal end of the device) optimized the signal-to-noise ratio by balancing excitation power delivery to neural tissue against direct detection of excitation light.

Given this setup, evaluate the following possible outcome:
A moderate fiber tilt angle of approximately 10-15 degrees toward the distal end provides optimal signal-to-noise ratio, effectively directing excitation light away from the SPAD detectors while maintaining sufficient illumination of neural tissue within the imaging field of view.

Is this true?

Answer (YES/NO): NO